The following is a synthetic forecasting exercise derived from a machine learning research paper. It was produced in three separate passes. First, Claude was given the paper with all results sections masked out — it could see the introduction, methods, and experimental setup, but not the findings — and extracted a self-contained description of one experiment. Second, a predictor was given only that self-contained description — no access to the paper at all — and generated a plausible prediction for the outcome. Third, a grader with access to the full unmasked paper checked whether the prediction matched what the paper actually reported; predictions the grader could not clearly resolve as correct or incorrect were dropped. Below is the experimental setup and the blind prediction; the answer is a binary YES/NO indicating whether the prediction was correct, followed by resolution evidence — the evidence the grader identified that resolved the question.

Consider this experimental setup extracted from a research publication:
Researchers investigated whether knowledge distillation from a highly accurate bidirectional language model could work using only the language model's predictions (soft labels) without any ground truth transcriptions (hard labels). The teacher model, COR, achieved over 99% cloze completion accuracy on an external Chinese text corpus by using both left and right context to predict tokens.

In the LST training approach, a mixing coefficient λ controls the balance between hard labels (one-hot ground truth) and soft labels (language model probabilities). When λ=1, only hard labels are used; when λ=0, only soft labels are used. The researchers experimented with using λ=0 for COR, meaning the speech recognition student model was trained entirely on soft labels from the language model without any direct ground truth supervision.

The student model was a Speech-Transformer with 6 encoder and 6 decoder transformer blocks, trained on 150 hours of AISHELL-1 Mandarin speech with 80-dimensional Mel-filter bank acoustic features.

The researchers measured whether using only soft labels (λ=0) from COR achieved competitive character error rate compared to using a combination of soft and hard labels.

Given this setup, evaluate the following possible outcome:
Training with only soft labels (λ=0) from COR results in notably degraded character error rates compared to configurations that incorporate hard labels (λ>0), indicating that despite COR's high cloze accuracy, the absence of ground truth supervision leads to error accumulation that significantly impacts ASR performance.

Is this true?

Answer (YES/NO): NO